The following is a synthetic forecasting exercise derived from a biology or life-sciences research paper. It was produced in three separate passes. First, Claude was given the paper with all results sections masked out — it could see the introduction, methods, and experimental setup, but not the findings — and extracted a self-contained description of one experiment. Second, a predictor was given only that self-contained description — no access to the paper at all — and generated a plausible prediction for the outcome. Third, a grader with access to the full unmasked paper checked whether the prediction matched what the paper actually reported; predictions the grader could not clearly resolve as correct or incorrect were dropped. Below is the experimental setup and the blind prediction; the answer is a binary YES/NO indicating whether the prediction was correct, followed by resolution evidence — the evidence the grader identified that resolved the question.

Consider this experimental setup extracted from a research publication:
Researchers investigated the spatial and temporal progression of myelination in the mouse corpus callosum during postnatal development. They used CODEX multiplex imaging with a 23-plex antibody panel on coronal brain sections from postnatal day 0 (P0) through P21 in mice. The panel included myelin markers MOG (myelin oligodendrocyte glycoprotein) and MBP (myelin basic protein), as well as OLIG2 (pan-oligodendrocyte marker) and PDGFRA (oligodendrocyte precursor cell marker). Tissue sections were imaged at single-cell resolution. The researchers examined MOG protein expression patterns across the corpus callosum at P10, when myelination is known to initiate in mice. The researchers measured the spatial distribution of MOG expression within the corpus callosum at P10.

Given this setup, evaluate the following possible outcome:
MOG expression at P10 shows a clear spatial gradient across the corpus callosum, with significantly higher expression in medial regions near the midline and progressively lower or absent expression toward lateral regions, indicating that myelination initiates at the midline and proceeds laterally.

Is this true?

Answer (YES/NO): NO